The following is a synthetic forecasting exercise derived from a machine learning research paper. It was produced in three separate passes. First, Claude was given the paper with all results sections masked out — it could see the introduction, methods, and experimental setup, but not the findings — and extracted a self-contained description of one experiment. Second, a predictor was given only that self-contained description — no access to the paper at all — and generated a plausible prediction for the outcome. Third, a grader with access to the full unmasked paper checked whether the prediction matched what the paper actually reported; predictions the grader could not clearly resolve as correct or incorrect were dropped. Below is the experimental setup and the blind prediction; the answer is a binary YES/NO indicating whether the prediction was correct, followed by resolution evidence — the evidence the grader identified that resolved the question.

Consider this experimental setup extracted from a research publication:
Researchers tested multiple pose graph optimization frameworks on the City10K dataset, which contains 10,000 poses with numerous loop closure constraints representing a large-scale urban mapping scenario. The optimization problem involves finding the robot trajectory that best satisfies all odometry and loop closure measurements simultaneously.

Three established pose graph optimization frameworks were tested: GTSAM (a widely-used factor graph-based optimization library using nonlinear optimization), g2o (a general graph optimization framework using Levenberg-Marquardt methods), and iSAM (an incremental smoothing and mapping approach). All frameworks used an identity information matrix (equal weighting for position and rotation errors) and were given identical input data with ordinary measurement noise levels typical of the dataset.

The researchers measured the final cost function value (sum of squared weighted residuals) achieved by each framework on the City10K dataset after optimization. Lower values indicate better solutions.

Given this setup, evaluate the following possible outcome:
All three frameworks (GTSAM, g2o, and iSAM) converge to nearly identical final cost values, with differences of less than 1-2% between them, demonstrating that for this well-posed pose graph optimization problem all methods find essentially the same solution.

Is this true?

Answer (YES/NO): NO